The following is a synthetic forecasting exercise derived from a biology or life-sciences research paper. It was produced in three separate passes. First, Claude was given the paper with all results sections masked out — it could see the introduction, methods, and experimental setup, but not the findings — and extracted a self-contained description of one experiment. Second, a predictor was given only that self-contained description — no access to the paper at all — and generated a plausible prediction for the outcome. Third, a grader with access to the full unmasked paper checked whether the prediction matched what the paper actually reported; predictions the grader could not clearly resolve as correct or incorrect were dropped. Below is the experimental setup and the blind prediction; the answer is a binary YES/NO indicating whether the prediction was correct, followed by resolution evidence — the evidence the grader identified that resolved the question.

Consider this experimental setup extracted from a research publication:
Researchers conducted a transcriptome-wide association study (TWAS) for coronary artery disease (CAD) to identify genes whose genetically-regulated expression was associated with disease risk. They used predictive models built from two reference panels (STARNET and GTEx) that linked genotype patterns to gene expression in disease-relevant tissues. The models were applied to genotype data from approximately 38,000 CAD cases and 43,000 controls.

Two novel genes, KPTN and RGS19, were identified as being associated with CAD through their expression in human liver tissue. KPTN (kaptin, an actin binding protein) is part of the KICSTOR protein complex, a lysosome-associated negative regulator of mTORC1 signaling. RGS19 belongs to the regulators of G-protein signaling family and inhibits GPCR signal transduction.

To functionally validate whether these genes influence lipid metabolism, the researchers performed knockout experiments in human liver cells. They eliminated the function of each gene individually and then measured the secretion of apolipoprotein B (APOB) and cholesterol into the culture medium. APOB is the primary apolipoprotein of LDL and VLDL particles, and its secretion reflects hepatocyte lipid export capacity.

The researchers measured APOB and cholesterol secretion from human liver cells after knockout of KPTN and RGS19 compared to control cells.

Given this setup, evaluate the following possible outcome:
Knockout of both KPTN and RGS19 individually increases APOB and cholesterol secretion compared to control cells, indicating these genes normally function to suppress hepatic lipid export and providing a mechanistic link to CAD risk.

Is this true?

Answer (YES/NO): NO